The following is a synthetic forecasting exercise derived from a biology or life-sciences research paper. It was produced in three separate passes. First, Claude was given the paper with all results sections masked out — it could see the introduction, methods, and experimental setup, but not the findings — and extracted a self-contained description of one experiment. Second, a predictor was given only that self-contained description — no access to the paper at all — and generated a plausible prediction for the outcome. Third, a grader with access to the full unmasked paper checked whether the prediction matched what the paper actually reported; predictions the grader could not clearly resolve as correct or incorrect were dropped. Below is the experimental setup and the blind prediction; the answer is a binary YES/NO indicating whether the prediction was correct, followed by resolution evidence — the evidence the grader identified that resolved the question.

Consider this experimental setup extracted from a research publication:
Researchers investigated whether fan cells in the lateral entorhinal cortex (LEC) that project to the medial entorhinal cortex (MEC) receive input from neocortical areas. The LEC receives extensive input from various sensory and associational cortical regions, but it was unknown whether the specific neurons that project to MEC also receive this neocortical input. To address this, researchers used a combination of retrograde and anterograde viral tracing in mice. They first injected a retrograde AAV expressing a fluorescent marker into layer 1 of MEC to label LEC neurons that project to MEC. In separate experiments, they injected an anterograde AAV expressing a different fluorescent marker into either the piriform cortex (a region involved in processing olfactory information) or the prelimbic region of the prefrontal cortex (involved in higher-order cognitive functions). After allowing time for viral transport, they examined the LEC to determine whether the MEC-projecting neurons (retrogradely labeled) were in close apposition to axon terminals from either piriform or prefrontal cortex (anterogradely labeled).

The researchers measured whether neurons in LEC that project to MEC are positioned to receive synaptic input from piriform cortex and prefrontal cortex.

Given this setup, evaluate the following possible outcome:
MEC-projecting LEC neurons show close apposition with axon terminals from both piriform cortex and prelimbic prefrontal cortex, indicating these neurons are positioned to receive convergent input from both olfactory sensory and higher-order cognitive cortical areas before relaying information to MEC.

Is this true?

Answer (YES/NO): NO